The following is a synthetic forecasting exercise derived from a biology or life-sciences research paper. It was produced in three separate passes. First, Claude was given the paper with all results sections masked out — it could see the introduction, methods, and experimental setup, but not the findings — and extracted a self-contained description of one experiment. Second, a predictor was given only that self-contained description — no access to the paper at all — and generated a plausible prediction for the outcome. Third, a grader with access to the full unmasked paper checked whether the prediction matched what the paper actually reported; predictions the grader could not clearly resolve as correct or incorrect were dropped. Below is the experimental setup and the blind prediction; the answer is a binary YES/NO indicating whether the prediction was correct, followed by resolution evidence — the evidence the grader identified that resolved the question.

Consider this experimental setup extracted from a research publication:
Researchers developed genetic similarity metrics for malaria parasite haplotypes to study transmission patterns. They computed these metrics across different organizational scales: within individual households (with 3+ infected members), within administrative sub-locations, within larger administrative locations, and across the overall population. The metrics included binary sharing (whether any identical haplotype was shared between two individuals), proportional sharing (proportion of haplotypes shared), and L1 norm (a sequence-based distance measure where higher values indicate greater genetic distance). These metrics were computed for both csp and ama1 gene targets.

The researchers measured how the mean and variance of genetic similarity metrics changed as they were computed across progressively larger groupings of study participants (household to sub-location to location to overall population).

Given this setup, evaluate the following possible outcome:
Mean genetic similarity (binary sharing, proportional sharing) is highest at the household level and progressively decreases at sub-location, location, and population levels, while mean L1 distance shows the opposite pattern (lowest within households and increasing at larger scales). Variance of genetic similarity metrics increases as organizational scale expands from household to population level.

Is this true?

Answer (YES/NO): NO